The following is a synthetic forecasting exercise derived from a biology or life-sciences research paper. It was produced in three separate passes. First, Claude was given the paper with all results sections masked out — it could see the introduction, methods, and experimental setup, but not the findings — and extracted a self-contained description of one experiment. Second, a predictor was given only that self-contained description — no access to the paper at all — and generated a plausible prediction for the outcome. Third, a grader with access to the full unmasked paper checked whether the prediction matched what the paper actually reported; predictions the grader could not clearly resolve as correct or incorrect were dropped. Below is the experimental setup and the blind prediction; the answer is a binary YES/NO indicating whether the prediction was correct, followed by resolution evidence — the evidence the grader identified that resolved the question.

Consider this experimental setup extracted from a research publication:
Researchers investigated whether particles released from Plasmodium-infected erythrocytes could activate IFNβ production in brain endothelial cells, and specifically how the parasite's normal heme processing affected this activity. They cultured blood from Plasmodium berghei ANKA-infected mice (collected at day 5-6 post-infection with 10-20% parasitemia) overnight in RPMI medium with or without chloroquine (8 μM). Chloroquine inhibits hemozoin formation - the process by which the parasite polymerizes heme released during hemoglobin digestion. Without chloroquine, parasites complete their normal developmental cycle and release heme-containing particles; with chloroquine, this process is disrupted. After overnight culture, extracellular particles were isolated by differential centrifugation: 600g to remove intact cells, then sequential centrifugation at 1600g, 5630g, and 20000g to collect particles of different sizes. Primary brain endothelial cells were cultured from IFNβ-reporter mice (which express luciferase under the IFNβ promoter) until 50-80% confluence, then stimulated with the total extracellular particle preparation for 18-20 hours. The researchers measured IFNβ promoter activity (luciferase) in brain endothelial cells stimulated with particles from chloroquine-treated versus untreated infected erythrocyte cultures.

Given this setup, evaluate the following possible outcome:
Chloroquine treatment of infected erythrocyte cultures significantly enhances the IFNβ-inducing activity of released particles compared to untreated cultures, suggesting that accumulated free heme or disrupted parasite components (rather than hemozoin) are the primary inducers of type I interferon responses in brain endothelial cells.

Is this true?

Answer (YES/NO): YES